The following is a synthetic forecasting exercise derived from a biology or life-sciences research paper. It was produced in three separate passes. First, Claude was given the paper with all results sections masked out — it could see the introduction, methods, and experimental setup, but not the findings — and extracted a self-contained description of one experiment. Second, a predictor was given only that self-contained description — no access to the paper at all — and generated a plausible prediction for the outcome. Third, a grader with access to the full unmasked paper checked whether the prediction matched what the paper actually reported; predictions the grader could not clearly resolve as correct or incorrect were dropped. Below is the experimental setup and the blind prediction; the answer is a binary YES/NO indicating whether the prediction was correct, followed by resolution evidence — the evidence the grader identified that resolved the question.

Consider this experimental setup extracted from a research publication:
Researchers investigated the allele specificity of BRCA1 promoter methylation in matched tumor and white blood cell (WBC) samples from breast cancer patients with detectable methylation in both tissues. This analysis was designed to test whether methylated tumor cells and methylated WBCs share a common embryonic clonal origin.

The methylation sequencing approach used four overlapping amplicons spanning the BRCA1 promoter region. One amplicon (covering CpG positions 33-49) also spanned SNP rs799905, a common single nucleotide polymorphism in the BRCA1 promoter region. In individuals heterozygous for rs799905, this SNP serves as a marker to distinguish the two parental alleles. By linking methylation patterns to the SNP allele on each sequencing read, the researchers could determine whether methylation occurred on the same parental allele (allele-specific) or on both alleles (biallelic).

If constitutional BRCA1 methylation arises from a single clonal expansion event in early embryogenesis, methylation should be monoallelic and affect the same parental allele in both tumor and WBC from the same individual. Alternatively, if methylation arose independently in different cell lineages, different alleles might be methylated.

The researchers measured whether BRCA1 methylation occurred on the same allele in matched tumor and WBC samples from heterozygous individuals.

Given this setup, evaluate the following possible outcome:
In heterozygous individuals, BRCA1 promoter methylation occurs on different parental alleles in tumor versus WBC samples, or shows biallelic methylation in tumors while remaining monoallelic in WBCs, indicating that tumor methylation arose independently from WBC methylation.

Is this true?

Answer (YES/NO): NO